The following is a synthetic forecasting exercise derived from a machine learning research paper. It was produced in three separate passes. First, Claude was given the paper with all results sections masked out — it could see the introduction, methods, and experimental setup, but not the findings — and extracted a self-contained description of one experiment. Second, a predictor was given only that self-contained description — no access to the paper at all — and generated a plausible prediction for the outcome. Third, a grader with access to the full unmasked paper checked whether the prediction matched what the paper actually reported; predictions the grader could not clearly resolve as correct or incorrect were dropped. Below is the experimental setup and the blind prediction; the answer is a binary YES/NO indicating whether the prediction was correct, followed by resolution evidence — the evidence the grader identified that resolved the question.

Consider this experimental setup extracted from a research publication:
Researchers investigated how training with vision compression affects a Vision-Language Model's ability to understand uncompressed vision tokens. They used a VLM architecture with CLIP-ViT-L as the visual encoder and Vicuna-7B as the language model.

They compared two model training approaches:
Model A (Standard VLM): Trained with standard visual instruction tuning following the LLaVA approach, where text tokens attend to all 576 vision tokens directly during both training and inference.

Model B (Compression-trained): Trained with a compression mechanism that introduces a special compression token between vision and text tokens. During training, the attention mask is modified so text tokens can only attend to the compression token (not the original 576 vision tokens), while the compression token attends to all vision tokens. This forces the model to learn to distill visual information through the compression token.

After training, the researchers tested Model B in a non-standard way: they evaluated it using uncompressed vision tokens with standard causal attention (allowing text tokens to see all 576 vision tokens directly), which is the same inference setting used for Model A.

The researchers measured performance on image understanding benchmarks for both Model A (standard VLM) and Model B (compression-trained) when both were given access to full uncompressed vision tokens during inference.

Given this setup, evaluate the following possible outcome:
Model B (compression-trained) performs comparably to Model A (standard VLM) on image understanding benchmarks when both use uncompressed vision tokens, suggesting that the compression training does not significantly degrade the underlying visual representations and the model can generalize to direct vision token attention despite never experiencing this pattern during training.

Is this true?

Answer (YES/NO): NO